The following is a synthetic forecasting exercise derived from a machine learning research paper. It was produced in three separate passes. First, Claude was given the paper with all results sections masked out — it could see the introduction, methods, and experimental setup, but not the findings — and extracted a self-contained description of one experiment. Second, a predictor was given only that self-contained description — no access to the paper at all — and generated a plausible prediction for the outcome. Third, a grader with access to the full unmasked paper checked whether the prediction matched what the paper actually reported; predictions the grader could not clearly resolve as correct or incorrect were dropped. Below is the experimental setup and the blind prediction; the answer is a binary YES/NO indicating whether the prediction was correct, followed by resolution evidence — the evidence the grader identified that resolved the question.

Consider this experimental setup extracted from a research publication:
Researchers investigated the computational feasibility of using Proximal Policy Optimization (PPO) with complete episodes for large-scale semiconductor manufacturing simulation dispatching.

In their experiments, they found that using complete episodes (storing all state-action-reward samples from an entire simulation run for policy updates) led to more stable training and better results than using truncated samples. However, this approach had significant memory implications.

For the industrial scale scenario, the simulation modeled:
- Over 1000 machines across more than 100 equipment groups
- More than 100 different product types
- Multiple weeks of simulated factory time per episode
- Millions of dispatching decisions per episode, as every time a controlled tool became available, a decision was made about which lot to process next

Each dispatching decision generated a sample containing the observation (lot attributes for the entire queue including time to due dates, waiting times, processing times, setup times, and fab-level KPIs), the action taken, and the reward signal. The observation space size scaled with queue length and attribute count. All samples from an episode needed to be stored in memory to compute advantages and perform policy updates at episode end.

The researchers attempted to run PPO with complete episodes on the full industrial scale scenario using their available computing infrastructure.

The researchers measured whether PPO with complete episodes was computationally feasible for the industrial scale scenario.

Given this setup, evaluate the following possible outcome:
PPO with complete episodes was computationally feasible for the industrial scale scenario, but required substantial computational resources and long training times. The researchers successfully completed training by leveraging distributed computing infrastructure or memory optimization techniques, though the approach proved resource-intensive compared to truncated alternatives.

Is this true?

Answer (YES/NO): NO